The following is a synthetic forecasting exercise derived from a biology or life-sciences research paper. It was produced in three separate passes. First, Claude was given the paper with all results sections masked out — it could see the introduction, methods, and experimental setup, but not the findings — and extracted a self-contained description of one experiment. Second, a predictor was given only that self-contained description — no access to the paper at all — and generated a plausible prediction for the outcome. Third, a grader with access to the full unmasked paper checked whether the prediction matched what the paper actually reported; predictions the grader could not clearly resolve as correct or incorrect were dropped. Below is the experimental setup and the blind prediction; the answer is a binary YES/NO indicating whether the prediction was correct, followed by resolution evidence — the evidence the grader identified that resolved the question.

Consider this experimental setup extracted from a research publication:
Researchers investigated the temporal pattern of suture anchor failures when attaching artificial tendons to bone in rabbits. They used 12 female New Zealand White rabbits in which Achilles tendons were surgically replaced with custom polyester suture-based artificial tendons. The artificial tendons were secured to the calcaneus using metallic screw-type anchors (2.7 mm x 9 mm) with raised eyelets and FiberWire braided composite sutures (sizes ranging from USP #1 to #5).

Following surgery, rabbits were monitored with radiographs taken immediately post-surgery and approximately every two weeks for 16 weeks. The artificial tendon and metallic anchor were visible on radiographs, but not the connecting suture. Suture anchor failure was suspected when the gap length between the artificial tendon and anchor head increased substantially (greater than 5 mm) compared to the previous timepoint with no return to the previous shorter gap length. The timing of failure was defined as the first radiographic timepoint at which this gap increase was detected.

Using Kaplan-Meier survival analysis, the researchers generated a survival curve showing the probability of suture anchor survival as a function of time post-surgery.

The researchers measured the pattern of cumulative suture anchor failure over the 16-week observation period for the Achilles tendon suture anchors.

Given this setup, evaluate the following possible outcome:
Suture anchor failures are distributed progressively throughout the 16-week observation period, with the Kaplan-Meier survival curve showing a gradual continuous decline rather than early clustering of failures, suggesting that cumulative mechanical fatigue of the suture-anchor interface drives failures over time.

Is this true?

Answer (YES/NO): NO